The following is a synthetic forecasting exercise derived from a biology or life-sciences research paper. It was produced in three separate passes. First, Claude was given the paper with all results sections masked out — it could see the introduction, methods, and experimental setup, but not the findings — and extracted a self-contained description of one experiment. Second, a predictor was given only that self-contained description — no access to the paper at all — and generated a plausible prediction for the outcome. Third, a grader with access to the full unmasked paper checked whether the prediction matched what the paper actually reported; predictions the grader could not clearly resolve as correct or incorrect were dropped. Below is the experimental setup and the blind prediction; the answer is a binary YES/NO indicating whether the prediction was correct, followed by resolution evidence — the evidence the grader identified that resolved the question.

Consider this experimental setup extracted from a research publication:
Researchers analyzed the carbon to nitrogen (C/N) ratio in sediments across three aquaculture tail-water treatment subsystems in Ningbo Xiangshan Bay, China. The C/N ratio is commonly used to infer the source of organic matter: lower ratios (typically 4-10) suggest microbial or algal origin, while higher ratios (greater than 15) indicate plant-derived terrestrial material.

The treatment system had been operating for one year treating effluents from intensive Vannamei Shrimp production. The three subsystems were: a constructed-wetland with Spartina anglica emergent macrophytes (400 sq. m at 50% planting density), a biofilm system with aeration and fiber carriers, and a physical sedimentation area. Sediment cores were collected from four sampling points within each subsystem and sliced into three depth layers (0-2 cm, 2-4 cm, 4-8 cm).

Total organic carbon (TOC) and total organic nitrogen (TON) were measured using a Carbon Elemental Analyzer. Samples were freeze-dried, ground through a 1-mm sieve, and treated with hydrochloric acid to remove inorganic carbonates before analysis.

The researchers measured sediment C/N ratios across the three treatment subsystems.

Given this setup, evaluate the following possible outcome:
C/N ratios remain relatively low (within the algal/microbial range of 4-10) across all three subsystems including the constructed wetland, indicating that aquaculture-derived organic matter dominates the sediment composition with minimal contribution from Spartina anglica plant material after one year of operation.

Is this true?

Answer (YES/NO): NO